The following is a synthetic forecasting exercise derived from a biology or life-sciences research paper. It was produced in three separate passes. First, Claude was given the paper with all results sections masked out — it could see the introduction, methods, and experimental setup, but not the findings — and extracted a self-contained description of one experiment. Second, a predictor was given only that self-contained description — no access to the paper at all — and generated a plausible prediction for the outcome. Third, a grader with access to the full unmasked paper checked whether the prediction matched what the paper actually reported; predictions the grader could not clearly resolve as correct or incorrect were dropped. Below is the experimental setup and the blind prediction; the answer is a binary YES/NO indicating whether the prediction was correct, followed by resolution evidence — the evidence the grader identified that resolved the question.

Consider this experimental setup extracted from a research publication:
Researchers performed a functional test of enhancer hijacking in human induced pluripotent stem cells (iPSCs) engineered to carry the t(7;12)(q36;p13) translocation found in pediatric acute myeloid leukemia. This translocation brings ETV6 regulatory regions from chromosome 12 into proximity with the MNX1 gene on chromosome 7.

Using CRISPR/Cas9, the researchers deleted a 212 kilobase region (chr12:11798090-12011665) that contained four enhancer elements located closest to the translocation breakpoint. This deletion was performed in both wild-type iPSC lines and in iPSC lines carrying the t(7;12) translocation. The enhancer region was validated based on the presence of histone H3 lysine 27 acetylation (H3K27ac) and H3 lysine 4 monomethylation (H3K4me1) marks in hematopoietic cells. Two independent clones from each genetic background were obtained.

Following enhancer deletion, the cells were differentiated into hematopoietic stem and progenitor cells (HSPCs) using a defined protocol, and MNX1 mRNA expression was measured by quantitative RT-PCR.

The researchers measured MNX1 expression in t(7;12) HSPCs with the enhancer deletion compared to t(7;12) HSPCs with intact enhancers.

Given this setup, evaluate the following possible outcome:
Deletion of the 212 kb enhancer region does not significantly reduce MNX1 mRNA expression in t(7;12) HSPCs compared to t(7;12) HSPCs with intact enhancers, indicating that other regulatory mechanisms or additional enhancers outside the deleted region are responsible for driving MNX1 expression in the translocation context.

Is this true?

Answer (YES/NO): NO